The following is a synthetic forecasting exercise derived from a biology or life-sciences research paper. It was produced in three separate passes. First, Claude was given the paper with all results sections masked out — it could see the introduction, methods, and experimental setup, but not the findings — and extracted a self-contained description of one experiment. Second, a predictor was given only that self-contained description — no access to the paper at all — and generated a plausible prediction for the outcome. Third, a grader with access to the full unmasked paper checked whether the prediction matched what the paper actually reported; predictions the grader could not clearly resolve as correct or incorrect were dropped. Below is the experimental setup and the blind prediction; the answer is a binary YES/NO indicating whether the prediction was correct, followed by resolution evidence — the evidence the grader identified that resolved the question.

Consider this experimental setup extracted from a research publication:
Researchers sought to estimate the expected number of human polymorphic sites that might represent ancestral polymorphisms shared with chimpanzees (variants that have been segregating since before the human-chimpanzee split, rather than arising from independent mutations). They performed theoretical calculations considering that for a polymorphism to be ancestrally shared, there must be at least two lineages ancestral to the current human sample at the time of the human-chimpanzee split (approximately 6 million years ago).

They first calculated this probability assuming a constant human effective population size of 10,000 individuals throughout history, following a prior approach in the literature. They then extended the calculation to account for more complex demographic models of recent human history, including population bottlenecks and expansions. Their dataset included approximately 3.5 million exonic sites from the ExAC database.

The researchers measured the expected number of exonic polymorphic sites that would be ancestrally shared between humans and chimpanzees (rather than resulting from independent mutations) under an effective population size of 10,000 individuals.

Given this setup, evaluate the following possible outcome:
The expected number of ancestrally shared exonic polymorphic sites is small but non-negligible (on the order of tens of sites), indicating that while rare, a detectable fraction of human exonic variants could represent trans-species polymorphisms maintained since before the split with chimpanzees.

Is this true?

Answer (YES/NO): YES